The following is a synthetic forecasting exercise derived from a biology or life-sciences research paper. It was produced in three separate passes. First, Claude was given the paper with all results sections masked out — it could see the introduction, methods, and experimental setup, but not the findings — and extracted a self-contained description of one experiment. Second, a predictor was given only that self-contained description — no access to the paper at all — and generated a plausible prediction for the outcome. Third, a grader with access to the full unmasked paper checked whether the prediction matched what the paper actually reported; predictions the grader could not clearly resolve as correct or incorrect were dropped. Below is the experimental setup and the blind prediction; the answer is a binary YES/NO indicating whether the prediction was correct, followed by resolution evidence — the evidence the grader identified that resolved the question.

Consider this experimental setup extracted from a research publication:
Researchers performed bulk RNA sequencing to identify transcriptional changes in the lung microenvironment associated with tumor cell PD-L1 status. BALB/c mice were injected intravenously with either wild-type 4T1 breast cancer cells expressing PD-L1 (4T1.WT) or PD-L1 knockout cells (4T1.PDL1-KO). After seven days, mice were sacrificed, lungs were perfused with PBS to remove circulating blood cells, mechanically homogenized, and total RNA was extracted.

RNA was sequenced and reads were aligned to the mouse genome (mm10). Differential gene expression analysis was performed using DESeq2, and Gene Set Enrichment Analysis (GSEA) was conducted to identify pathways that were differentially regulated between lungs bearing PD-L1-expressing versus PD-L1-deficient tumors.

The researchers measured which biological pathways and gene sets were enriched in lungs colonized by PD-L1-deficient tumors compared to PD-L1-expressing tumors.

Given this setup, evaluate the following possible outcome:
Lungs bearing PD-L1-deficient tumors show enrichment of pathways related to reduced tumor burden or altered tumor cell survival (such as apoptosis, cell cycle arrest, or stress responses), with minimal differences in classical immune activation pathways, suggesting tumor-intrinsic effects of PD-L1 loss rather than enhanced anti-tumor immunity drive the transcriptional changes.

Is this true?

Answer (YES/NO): NO